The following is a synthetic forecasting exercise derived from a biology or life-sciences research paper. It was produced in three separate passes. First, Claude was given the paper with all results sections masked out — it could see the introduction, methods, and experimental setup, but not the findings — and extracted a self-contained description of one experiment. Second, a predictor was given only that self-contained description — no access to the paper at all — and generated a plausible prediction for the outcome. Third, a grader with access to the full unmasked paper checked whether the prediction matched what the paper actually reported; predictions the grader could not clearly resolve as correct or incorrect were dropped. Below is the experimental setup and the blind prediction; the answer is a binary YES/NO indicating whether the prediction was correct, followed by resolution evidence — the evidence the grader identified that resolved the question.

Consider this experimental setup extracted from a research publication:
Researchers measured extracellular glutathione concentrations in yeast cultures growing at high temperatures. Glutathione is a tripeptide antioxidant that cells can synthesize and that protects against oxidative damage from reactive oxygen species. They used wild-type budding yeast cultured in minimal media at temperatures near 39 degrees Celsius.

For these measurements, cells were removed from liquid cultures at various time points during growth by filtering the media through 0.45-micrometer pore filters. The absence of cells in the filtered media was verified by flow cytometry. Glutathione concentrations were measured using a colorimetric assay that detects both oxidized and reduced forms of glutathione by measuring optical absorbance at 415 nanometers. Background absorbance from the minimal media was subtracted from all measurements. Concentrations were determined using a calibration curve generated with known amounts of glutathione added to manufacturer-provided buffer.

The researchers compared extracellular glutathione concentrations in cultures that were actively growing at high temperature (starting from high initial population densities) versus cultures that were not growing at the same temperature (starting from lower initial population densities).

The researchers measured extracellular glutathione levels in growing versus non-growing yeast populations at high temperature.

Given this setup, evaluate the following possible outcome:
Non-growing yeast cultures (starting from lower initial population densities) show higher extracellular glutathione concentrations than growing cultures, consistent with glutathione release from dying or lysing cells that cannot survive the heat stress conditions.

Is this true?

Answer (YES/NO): NO